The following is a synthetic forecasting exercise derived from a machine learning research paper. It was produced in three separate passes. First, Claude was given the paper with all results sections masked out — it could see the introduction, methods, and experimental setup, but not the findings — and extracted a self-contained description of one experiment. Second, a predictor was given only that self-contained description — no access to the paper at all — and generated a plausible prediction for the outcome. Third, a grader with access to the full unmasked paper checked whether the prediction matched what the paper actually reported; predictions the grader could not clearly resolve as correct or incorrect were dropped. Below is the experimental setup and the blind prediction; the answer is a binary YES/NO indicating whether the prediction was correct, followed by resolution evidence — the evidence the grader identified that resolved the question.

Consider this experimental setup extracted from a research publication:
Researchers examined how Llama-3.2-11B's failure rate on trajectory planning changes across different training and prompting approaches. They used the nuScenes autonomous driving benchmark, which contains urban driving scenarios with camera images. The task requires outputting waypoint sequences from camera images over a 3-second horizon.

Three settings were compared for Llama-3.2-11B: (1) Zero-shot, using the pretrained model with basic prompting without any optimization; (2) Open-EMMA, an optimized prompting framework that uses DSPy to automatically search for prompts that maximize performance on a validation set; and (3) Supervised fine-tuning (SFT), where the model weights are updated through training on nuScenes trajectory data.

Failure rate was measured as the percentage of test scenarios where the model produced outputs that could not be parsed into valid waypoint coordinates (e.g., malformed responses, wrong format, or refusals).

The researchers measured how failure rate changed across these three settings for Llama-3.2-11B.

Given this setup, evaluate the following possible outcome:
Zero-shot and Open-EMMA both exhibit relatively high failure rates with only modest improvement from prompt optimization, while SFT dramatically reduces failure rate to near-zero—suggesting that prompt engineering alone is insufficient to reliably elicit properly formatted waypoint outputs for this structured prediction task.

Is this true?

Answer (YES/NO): YES